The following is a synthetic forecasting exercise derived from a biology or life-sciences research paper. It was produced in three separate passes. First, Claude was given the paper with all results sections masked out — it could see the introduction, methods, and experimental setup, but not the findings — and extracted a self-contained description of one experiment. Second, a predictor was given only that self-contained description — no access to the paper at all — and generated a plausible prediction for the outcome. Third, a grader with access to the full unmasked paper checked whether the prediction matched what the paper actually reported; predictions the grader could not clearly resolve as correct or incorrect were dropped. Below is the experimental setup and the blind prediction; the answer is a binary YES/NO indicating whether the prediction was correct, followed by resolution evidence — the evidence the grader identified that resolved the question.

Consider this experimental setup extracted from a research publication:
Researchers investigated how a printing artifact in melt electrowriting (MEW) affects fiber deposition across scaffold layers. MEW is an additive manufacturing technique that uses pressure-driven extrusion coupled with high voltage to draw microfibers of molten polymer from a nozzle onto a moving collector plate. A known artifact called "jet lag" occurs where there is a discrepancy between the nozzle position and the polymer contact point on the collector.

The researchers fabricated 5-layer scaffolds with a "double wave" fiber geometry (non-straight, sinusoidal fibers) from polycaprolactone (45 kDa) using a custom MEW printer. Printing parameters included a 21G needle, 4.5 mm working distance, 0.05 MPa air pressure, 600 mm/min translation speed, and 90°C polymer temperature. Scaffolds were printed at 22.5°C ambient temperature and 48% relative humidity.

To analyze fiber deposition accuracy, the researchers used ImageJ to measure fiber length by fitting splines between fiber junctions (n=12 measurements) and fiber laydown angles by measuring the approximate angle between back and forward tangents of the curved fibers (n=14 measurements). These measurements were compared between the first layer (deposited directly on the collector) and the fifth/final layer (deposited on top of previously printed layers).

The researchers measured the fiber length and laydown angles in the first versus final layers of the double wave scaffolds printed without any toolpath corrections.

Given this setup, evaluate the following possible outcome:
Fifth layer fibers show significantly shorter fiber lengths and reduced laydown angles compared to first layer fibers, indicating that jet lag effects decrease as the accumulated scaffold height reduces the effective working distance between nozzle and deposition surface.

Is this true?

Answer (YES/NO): NO